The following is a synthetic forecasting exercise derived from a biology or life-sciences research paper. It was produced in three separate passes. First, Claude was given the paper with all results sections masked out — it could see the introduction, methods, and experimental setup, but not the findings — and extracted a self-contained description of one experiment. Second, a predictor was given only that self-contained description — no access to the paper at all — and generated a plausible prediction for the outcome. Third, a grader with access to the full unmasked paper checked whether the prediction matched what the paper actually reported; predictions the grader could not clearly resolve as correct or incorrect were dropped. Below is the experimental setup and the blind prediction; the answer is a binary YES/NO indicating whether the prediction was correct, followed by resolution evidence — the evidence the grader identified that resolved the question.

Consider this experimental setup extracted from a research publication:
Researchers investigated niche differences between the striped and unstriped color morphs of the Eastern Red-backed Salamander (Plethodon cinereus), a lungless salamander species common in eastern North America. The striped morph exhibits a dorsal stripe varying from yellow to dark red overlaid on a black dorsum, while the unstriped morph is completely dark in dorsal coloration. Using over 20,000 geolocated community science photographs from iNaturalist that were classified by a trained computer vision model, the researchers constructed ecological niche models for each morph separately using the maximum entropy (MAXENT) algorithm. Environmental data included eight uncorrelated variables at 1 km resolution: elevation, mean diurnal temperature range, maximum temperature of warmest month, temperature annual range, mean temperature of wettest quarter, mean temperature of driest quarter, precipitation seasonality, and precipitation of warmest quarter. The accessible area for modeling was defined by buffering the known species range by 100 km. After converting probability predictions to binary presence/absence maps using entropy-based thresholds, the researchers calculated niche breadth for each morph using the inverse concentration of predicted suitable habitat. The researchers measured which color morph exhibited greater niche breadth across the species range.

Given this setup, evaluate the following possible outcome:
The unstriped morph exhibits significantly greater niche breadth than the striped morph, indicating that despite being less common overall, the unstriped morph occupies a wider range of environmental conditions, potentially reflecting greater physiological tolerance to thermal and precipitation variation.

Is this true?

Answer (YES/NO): NO